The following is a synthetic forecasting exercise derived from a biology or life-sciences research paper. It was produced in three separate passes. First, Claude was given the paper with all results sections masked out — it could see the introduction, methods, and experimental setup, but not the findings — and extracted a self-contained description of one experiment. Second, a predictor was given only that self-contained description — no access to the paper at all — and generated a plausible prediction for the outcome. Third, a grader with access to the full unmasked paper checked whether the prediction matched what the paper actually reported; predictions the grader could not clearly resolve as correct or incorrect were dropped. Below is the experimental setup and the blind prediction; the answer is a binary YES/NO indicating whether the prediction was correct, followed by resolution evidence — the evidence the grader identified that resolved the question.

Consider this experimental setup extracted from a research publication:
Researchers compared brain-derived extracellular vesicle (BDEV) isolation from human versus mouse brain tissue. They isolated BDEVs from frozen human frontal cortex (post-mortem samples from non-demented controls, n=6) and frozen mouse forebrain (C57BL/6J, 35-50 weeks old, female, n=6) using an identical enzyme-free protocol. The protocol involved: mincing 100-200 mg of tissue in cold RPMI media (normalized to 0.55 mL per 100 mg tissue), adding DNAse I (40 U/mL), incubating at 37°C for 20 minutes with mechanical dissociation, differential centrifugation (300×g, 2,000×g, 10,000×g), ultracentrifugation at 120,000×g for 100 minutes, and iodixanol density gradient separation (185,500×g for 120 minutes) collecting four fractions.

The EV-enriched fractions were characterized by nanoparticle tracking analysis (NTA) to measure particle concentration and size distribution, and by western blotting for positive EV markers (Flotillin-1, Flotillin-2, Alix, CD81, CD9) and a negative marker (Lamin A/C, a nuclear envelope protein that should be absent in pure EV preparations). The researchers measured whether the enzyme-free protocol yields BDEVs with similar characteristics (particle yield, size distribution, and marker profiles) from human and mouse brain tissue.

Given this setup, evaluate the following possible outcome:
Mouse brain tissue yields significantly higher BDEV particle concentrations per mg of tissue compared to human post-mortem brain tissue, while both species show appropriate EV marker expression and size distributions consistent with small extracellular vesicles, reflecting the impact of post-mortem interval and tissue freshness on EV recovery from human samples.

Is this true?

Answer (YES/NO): NO